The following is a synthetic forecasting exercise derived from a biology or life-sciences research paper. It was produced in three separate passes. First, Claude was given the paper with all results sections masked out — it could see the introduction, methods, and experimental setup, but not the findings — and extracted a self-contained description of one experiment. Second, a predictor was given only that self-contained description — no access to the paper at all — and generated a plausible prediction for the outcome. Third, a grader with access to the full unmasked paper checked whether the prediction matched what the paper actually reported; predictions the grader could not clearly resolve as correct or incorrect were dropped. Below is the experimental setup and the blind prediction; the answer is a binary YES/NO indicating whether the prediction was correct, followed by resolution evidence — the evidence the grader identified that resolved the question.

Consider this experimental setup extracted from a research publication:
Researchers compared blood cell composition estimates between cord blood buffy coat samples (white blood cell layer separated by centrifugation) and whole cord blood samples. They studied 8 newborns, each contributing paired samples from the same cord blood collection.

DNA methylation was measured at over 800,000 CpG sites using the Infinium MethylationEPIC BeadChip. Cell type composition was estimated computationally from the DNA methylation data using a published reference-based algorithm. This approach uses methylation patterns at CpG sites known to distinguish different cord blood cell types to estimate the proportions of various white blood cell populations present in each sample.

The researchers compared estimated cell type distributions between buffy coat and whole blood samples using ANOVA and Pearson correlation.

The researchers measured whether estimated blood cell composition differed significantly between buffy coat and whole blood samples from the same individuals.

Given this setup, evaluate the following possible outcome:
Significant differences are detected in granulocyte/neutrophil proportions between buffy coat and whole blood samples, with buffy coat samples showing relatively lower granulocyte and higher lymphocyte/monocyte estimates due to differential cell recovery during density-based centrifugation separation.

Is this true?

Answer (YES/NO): NO